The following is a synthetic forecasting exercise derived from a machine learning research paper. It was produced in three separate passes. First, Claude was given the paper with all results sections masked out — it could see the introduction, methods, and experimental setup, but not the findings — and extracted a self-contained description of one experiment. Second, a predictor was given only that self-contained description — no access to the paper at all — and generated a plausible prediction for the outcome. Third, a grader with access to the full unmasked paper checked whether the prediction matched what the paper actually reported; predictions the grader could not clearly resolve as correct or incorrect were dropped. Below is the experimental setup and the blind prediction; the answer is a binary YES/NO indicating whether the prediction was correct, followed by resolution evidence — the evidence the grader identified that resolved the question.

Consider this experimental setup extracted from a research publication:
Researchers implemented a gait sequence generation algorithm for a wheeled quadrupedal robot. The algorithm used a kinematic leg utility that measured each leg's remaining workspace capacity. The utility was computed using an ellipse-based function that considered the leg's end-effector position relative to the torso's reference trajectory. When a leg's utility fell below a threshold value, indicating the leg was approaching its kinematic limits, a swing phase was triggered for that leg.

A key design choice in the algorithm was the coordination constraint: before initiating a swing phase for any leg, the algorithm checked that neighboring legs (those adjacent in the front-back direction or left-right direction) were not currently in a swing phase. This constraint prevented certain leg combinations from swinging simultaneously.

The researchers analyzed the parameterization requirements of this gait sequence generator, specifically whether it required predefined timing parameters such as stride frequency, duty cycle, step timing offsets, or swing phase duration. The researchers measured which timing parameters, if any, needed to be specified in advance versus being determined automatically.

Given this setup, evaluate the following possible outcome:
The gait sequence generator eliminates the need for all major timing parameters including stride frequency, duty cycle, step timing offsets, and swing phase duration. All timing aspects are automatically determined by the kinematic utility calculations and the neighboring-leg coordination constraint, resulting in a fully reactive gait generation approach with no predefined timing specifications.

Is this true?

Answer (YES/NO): NO